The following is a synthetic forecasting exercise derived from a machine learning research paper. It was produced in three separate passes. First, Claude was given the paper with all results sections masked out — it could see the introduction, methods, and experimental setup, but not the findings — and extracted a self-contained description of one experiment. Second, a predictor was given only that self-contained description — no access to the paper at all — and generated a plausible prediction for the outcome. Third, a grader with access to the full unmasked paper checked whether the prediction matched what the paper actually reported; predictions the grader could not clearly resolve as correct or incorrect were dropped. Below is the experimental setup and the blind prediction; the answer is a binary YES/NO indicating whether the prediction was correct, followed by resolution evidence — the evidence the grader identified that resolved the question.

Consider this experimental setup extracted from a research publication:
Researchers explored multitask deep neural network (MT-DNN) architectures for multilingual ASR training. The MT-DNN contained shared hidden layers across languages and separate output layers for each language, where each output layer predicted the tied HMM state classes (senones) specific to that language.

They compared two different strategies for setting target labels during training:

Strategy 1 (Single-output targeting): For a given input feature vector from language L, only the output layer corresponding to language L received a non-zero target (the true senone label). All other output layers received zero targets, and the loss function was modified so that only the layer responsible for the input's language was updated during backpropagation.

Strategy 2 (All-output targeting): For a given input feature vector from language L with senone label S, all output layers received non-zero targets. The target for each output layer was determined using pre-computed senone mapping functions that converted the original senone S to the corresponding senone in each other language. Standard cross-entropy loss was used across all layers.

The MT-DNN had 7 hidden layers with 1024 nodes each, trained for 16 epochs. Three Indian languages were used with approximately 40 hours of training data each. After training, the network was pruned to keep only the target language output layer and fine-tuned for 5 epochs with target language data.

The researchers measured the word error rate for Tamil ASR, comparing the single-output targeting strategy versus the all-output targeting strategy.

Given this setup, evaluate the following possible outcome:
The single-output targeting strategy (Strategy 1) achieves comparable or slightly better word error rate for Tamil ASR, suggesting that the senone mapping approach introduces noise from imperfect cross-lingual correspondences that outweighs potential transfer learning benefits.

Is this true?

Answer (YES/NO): NO